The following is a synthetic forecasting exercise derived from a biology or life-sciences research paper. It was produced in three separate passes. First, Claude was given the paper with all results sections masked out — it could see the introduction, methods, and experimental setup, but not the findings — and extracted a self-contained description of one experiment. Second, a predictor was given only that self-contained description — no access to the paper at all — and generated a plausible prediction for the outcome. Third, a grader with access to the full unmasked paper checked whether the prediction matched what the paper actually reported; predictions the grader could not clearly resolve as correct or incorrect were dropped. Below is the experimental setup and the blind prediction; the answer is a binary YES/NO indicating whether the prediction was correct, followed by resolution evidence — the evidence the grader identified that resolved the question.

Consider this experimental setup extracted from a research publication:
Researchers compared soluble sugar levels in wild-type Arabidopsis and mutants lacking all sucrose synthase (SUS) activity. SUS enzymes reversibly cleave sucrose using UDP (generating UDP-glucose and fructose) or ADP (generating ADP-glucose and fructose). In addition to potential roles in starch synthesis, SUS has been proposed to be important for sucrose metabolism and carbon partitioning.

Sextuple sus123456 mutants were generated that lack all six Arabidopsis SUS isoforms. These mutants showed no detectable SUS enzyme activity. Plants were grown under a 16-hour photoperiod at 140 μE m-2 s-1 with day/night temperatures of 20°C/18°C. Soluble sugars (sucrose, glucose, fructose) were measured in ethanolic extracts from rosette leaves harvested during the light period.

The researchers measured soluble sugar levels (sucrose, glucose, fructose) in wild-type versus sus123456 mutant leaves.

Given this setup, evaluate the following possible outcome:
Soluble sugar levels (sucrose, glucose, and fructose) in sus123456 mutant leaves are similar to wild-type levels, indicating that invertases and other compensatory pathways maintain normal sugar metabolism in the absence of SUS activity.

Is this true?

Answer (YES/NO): YES